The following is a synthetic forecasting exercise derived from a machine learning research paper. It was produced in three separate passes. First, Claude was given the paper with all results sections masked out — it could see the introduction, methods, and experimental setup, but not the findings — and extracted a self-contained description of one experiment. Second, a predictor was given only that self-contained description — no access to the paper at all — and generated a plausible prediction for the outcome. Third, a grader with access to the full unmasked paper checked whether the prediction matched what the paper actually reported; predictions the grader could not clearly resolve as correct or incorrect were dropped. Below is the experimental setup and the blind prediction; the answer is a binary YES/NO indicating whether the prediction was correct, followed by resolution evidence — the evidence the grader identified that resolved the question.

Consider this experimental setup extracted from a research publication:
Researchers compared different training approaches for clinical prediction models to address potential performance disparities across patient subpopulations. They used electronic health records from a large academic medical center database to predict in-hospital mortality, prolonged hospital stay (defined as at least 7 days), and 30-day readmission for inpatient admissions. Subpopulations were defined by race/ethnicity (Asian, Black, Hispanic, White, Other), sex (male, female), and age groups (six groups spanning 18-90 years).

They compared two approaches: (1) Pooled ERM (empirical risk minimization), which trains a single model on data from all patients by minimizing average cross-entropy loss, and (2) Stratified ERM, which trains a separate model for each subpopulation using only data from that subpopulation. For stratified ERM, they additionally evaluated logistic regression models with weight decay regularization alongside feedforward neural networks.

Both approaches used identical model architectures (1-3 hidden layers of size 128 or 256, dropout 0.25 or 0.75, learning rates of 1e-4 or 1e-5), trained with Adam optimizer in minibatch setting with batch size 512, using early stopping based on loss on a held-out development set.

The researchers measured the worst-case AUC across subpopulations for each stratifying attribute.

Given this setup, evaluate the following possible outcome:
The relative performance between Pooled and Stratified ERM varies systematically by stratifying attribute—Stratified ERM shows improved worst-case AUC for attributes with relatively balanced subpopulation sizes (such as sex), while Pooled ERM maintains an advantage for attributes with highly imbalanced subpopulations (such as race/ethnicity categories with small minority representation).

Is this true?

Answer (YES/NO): NO